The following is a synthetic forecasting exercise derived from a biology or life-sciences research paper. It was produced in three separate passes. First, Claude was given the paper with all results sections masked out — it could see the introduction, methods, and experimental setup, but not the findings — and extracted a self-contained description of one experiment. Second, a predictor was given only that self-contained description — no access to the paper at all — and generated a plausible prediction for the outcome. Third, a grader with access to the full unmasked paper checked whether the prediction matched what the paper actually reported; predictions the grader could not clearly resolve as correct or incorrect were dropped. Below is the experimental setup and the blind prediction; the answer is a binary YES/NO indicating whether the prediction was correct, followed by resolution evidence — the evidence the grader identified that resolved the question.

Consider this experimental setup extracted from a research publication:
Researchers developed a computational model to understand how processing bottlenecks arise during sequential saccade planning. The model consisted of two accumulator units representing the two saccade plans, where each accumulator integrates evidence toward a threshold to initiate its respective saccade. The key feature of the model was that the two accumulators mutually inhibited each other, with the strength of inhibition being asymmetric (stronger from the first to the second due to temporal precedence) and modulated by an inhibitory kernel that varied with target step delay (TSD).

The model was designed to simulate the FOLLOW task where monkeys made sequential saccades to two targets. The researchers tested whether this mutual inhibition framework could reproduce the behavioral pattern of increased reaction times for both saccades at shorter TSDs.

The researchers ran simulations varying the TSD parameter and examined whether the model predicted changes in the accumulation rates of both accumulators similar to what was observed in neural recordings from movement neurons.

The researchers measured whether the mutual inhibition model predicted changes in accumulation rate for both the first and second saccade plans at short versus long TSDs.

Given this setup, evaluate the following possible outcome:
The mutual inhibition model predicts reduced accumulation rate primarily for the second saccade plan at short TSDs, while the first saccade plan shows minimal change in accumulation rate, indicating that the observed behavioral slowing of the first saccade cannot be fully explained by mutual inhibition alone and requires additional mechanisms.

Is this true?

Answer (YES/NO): NO